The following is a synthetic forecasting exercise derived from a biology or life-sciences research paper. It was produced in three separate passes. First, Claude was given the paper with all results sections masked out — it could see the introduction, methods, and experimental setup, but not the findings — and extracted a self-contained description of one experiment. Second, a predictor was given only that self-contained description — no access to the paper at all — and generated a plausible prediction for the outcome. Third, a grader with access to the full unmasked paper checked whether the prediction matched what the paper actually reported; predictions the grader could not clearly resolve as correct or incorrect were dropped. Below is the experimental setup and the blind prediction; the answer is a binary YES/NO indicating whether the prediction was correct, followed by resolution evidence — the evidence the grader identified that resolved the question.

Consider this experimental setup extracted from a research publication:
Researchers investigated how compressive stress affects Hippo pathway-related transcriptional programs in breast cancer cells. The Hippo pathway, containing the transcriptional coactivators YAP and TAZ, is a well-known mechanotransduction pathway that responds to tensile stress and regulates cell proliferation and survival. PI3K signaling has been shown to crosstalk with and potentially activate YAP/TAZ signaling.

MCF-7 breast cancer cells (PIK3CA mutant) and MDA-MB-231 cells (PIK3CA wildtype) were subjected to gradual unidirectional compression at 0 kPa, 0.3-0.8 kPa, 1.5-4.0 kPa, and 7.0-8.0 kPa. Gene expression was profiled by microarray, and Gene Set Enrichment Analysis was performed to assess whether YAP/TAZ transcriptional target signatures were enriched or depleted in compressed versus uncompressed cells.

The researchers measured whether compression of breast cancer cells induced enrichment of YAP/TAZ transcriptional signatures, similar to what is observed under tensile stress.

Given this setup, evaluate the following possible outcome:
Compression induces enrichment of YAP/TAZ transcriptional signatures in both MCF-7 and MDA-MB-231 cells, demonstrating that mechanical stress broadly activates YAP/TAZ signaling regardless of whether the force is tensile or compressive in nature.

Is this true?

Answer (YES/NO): NO